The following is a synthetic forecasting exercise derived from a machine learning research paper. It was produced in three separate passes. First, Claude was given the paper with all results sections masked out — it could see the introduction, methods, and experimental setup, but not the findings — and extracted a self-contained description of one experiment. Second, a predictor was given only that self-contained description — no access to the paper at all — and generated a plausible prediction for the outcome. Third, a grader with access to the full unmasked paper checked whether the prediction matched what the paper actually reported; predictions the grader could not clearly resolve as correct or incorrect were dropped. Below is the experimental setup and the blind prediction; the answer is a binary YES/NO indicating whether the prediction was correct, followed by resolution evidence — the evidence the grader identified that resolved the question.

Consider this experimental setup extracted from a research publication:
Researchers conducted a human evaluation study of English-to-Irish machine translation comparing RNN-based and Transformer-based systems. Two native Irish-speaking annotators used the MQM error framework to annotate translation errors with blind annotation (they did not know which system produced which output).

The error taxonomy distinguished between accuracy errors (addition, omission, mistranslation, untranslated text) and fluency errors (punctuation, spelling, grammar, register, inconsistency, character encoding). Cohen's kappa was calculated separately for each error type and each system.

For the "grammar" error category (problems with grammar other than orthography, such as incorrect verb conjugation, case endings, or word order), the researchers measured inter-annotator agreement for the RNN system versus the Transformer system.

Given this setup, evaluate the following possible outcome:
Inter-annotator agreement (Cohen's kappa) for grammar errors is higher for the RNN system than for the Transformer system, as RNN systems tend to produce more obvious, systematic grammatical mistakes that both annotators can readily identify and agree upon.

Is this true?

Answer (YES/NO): NO